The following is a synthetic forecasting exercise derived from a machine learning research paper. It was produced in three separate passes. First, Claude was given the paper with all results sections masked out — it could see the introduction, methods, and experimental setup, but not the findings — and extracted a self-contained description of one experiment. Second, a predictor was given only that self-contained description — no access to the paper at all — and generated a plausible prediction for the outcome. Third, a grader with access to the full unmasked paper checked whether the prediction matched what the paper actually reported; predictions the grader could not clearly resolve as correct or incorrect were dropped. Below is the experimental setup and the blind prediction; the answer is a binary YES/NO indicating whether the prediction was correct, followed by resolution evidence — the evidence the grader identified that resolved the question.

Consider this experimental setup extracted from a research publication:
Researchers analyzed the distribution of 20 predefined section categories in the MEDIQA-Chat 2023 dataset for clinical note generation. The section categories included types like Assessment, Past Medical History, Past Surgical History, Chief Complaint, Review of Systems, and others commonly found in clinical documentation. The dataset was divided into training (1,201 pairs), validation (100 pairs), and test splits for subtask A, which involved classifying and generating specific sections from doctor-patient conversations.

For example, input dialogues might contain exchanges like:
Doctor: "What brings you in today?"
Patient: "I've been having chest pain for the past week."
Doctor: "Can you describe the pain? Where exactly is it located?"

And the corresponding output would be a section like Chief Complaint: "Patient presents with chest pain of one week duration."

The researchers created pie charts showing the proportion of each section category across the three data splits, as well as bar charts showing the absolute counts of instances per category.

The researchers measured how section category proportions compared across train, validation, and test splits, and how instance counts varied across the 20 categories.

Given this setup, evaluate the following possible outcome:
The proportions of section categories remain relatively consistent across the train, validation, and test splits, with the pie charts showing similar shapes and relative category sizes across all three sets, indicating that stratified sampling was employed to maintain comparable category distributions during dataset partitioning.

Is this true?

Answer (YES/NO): YES